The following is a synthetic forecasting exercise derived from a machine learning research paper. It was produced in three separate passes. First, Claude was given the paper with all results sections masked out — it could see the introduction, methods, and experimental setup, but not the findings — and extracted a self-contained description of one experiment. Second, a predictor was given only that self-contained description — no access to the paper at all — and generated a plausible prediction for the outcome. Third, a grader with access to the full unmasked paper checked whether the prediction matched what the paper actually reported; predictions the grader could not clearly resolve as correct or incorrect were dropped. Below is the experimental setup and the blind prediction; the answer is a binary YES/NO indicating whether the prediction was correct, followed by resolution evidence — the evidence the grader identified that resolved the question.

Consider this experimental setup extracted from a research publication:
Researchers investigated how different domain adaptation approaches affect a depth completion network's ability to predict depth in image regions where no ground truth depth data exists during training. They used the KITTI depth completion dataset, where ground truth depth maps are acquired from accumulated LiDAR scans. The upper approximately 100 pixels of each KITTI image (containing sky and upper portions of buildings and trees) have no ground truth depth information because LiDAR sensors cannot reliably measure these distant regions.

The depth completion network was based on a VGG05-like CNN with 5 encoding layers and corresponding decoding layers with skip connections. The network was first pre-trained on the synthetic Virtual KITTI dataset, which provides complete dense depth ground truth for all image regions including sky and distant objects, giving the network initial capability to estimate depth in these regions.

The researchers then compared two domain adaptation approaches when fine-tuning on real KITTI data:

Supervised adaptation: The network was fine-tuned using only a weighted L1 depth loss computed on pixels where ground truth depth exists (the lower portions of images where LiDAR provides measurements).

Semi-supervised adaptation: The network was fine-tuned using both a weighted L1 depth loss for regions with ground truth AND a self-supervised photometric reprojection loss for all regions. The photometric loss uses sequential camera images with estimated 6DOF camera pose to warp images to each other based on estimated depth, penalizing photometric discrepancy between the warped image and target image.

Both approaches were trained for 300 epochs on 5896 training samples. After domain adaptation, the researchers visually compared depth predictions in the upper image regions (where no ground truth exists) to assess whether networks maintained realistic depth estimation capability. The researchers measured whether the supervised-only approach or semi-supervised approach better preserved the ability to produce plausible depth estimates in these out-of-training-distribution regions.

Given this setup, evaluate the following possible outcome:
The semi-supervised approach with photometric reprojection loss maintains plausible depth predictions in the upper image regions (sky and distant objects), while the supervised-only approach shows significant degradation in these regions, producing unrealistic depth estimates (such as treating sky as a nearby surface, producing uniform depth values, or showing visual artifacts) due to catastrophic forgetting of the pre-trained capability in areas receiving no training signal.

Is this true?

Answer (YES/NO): YES